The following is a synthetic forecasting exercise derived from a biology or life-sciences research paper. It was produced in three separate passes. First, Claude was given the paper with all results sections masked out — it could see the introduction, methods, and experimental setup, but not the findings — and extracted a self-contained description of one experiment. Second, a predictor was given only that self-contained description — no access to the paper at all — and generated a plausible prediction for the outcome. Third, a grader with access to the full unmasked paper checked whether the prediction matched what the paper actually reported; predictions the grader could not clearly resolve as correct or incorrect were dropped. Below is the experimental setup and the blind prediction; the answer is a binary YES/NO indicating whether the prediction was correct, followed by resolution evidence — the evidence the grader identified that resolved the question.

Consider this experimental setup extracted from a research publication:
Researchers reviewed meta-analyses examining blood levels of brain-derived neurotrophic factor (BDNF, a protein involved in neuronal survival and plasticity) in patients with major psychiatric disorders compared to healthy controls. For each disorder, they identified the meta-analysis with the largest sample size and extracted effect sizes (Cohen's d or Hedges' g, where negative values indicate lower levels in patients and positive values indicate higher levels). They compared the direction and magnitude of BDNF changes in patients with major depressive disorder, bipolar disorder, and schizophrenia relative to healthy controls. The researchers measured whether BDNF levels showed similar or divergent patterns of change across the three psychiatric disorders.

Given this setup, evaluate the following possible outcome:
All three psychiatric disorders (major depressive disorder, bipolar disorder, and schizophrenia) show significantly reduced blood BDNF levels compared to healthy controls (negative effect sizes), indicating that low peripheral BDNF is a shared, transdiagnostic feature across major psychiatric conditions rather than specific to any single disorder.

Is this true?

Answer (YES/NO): YES